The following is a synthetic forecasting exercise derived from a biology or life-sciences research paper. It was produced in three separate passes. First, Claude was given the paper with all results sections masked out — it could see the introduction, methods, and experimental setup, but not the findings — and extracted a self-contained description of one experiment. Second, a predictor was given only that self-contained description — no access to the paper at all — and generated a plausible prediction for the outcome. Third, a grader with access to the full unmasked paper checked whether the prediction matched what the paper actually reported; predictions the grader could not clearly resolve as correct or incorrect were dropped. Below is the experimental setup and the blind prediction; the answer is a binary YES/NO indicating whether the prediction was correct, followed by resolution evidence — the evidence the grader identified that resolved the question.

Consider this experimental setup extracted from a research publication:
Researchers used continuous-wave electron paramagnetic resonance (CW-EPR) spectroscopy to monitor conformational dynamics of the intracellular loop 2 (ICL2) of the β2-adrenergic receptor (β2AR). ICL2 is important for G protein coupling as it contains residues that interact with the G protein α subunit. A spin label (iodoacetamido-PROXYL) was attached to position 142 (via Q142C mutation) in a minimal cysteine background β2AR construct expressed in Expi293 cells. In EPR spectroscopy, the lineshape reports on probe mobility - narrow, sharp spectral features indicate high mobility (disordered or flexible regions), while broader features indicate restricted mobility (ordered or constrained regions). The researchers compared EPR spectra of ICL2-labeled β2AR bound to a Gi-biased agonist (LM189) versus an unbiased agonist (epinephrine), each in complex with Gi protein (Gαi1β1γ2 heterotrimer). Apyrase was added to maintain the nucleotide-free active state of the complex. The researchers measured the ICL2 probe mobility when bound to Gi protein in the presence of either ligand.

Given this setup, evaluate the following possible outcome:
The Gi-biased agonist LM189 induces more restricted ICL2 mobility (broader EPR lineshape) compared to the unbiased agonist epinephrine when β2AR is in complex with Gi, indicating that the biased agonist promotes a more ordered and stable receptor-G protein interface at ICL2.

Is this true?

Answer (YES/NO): NO